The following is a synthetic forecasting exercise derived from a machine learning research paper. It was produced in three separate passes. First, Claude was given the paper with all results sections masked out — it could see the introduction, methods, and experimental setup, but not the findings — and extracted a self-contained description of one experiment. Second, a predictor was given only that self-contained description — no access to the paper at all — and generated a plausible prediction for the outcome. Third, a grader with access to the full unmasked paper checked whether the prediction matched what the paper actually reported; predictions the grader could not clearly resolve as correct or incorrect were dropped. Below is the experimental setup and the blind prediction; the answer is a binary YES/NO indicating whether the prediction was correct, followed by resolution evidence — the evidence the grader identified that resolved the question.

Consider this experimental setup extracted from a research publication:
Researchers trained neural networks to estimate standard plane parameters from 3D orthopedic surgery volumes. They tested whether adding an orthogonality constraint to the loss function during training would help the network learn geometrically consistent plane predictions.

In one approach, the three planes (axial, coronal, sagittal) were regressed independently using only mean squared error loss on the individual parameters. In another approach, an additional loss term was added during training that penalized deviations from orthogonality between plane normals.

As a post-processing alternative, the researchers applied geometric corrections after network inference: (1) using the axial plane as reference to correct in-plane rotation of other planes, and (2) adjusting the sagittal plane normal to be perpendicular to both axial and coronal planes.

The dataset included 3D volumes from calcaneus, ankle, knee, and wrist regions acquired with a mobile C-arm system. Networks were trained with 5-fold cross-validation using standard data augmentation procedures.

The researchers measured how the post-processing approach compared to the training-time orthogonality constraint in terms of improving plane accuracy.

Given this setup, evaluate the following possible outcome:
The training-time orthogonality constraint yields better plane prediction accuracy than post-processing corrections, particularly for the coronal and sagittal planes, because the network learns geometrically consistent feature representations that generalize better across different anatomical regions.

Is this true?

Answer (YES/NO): NO